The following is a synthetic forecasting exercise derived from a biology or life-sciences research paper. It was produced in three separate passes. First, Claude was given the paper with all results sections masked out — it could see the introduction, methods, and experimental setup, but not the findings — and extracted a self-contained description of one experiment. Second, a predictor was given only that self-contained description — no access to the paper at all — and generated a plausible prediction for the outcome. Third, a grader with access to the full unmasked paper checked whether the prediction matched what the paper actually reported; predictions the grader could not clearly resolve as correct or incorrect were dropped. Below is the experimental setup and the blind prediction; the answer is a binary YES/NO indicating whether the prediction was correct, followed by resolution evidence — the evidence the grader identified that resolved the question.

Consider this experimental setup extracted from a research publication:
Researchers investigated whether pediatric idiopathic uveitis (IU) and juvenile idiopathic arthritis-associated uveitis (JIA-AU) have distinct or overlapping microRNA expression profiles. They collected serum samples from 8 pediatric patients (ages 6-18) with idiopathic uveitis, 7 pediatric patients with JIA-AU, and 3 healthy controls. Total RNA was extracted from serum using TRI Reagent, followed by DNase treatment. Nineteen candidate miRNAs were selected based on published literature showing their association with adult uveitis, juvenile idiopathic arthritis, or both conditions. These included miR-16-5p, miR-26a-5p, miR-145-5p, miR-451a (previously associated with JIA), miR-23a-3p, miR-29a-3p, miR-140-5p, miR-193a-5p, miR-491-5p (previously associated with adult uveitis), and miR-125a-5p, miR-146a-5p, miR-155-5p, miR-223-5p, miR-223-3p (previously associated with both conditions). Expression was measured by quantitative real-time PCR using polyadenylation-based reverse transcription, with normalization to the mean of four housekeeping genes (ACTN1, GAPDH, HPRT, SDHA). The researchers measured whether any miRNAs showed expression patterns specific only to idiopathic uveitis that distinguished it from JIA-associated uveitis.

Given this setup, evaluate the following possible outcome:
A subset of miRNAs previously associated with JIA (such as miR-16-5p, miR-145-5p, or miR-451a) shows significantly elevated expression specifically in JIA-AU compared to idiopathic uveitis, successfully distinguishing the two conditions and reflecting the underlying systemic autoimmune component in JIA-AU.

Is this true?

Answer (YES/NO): NO